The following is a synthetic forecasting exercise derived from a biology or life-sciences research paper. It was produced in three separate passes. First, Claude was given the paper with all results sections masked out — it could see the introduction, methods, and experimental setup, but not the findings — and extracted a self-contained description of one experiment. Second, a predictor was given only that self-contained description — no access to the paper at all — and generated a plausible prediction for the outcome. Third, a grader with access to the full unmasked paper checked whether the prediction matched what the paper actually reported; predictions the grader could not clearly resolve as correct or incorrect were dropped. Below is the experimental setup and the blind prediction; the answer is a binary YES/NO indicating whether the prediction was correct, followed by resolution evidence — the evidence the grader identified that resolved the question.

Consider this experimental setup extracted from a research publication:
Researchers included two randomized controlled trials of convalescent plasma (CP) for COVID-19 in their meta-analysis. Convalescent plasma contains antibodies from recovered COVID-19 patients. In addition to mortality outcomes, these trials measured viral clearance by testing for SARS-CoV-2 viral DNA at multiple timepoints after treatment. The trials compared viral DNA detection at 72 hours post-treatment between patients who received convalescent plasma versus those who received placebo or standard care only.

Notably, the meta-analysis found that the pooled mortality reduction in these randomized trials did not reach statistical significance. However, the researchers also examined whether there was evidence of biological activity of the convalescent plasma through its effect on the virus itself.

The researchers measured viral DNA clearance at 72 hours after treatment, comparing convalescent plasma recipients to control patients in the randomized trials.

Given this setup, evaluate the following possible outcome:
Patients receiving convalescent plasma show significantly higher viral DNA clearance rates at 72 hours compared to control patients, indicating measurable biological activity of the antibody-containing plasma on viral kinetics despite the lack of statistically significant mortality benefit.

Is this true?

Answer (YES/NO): NO